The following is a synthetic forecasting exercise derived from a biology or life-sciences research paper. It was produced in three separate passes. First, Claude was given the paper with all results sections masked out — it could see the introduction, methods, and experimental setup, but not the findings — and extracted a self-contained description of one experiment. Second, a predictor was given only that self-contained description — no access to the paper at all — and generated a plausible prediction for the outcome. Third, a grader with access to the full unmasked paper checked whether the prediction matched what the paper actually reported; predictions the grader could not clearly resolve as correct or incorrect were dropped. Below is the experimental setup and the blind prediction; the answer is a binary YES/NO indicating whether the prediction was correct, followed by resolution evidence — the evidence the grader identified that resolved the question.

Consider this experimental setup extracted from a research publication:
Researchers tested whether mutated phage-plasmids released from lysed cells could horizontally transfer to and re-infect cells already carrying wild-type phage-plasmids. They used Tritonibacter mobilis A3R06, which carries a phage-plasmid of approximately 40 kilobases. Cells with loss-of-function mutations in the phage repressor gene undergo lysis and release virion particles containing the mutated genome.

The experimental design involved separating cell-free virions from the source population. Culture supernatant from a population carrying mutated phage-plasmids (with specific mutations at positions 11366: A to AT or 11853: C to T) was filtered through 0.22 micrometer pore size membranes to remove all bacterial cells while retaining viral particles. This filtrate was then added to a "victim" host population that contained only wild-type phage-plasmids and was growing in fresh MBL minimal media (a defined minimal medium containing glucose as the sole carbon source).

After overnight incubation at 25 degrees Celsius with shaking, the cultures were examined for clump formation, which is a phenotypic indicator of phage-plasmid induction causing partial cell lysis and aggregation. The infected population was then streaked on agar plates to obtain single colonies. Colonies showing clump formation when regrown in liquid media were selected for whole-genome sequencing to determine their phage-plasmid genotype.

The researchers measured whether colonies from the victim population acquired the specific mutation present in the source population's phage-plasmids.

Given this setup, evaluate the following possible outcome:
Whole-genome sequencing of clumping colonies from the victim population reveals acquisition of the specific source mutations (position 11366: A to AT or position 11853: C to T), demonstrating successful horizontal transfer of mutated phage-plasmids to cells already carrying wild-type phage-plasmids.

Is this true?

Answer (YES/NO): YES